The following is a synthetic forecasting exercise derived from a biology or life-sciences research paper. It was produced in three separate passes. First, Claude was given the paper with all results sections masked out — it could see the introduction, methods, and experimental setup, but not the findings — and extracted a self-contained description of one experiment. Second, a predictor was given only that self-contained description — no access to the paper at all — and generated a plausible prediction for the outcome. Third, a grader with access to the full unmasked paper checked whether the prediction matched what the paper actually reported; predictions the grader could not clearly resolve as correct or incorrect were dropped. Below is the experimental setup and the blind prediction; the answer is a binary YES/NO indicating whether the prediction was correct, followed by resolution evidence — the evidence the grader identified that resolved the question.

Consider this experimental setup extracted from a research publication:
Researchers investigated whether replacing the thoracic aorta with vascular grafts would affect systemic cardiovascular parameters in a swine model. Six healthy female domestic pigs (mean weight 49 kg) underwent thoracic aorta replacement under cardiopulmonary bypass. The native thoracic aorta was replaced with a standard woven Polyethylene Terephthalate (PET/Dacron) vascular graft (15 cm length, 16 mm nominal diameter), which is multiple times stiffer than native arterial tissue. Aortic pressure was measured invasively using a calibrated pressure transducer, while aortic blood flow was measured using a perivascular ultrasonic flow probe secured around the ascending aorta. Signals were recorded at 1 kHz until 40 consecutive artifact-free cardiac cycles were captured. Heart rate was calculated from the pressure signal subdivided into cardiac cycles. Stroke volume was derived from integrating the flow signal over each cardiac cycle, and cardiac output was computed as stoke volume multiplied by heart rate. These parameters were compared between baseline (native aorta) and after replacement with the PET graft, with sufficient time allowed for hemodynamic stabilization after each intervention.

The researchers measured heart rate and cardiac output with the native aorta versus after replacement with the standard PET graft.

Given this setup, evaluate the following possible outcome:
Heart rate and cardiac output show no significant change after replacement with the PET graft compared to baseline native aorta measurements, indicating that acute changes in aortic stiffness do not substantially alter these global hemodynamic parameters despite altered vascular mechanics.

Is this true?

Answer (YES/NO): YES